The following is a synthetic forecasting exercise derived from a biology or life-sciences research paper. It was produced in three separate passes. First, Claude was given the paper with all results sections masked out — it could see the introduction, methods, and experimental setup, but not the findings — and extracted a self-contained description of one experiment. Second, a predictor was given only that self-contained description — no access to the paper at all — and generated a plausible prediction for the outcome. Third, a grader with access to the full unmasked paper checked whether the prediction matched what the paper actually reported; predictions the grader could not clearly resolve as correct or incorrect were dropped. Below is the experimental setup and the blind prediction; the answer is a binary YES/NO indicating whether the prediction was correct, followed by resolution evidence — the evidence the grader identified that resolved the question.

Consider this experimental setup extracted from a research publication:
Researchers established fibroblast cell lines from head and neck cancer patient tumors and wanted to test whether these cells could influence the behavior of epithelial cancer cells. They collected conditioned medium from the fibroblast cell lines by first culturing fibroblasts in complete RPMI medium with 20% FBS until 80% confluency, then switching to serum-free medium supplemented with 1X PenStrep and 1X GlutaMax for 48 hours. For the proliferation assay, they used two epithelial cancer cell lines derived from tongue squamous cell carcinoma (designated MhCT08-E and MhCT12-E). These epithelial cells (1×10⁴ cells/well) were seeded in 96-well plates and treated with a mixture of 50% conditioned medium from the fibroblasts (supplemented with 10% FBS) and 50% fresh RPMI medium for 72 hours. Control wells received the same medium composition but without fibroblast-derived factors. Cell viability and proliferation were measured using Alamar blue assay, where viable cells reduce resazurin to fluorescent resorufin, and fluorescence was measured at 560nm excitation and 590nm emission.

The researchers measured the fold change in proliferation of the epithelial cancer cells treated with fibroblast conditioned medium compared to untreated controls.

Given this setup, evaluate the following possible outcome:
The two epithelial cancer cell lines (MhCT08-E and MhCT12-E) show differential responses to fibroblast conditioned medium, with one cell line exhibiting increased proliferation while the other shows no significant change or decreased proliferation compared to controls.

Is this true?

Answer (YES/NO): NO